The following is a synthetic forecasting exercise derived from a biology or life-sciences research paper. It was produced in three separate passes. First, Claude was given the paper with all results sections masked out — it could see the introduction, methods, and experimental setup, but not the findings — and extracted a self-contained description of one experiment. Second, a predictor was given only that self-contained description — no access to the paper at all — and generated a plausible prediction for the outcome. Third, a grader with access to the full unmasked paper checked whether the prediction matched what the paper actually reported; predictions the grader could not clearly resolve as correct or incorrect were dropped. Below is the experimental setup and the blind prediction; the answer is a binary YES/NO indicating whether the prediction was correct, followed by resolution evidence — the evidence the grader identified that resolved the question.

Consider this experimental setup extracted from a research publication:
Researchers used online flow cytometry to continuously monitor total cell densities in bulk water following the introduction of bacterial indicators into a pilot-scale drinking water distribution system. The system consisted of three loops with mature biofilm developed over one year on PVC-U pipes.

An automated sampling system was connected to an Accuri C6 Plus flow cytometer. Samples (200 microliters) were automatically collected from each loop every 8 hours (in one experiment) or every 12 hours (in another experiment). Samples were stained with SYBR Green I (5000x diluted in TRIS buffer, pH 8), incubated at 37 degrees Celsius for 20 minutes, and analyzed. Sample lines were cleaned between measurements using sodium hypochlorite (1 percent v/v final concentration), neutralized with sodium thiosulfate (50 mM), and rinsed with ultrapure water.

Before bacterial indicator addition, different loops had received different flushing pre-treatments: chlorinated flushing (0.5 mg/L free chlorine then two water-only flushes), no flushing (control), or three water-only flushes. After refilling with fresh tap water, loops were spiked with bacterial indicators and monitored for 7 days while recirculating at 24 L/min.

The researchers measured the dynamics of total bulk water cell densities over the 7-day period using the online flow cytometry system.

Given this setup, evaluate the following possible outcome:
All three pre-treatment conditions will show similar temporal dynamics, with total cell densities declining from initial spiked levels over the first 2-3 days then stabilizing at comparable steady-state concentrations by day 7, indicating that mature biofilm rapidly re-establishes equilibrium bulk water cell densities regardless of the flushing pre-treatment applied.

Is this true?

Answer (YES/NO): NO